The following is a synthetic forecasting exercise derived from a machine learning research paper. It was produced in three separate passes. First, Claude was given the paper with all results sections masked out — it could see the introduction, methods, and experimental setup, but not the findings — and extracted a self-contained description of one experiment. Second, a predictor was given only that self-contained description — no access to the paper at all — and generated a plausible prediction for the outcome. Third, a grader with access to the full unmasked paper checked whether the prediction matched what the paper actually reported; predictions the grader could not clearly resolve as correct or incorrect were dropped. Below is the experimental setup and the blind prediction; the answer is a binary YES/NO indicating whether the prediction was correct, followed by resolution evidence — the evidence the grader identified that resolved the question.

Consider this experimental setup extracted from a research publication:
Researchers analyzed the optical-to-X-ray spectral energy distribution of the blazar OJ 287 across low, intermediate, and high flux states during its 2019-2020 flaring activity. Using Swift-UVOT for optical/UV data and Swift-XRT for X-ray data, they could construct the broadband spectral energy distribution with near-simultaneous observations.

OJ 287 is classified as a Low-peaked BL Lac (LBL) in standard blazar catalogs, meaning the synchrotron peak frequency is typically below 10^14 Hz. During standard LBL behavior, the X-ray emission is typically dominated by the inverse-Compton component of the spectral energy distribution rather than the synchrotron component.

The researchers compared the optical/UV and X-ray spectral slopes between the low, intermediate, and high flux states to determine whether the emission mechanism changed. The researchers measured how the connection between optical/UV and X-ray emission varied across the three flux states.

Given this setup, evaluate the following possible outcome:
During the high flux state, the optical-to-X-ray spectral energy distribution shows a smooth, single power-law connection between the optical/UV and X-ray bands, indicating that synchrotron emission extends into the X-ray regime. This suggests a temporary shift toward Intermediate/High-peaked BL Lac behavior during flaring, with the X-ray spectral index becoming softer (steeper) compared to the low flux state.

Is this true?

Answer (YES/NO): YES